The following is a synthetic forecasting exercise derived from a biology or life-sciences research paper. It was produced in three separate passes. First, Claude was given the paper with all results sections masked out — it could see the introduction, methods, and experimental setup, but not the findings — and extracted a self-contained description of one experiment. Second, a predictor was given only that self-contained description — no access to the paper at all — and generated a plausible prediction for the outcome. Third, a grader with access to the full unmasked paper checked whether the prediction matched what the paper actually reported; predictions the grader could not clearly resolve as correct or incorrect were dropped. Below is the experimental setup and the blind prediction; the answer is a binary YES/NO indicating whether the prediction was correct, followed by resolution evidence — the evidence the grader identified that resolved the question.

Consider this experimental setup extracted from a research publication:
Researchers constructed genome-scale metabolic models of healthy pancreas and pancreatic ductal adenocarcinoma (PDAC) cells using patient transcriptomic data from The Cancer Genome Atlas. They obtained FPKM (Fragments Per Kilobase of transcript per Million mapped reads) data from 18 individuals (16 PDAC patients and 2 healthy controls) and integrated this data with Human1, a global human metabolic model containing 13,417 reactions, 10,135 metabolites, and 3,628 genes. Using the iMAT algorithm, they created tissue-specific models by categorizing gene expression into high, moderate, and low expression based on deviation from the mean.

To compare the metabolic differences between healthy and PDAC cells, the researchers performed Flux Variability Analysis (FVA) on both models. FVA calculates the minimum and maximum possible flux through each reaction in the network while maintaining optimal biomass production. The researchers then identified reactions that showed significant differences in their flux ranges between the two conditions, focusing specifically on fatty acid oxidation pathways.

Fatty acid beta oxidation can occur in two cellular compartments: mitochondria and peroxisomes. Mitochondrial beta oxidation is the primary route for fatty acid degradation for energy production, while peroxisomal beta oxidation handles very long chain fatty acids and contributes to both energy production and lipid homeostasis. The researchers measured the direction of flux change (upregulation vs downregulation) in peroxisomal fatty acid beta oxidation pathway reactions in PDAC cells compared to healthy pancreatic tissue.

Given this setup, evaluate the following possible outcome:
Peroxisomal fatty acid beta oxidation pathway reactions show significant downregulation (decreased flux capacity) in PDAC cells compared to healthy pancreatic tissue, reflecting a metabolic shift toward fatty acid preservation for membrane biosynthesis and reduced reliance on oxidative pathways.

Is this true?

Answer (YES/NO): YES